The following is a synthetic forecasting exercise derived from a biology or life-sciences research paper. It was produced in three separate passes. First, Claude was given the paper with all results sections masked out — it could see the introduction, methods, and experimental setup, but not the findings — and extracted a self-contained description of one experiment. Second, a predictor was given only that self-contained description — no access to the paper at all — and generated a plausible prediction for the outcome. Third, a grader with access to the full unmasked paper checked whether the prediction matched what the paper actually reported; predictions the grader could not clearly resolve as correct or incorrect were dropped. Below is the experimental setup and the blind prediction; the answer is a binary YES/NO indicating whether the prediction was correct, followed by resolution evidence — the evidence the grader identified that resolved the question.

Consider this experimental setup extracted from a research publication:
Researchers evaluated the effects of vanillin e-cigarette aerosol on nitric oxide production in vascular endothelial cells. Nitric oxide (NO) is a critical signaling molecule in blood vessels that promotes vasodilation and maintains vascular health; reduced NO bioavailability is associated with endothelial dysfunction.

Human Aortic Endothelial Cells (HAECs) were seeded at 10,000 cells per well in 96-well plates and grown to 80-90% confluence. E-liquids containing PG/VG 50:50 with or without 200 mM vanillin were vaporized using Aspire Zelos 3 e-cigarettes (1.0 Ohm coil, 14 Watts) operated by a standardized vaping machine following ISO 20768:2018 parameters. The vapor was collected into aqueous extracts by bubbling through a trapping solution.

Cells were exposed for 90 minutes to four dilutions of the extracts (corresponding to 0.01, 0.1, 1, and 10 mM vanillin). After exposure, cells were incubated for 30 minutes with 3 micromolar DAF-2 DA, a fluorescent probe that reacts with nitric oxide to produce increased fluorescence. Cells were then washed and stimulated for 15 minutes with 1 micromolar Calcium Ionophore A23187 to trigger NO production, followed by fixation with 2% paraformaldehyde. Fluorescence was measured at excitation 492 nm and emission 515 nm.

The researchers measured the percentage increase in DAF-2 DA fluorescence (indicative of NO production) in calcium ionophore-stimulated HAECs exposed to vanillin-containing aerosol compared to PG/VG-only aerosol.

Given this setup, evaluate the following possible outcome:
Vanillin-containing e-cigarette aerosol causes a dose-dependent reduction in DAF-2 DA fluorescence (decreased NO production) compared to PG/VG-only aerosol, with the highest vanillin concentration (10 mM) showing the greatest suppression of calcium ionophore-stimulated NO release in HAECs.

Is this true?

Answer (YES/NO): NO